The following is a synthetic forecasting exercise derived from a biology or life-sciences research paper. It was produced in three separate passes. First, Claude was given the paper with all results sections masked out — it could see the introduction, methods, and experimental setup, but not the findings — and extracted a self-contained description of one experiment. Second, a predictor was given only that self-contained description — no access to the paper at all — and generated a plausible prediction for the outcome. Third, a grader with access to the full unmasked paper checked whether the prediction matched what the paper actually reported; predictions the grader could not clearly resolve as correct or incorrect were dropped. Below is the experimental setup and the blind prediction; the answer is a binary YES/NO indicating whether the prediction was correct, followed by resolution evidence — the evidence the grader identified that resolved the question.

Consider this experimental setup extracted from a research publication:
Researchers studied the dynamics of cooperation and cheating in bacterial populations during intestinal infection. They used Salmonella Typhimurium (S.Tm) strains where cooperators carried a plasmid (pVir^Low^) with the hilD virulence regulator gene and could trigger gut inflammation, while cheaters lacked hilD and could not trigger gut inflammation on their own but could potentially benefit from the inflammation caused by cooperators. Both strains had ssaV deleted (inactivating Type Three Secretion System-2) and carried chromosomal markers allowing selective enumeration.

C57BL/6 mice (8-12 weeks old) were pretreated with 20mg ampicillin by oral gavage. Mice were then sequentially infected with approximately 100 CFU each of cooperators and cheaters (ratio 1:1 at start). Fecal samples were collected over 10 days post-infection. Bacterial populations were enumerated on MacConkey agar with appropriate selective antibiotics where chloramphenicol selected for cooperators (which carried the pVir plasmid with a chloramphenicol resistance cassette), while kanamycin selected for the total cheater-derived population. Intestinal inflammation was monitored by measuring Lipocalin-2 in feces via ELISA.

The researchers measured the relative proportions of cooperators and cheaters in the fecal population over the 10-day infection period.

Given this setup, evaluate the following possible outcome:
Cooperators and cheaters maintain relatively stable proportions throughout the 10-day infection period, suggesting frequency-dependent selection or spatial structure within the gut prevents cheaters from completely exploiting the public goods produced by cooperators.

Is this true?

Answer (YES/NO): NO